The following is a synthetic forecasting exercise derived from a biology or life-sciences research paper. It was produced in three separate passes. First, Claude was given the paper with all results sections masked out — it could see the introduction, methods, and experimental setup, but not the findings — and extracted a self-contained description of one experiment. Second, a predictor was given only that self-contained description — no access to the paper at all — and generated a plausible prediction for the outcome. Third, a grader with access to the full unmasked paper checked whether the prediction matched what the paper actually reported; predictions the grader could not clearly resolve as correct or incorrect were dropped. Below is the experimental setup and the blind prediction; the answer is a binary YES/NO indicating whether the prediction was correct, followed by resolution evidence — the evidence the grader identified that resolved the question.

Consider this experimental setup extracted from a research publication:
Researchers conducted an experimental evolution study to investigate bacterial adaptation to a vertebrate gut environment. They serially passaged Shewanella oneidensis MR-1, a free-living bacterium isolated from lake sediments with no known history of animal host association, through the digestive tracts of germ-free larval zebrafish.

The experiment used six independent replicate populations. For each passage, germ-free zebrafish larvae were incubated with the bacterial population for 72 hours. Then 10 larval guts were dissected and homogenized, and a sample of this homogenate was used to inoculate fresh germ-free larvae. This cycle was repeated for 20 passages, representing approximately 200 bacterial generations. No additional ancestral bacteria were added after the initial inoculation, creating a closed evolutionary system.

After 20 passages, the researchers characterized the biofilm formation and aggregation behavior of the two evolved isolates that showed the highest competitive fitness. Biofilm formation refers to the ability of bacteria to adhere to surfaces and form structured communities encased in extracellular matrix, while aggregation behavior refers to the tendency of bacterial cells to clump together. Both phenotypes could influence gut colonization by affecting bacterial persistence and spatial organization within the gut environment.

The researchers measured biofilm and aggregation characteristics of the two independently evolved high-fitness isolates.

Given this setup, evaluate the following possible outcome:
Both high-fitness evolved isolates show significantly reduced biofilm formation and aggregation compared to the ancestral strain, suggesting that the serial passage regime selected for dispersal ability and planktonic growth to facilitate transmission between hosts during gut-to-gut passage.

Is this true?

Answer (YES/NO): NO